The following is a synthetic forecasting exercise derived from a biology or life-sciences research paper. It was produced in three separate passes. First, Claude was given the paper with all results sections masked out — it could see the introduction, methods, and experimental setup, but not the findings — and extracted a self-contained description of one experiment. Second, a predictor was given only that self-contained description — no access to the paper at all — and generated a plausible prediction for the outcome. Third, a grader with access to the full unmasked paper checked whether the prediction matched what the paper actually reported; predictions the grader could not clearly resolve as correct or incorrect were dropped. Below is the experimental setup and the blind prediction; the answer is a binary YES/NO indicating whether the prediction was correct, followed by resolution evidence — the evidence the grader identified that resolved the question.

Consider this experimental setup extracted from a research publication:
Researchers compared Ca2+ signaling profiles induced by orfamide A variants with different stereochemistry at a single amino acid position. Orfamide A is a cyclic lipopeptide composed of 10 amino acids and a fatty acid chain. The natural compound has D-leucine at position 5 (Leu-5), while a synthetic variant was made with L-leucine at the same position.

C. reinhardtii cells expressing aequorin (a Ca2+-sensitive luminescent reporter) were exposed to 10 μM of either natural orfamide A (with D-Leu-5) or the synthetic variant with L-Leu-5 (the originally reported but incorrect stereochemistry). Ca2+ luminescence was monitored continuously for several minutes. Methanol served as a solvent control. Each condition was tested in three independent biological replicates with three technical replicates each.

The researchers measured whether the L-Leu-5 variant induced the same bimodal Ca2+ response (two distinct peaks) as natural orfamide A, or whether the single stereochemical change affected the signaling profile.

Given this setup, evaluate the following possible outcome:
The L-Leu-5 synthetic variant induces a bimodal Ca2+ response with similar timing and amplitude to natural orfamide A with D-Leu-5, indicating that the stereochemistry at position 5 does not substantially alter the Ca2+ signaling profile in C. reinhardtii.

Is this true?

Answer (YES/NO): NO